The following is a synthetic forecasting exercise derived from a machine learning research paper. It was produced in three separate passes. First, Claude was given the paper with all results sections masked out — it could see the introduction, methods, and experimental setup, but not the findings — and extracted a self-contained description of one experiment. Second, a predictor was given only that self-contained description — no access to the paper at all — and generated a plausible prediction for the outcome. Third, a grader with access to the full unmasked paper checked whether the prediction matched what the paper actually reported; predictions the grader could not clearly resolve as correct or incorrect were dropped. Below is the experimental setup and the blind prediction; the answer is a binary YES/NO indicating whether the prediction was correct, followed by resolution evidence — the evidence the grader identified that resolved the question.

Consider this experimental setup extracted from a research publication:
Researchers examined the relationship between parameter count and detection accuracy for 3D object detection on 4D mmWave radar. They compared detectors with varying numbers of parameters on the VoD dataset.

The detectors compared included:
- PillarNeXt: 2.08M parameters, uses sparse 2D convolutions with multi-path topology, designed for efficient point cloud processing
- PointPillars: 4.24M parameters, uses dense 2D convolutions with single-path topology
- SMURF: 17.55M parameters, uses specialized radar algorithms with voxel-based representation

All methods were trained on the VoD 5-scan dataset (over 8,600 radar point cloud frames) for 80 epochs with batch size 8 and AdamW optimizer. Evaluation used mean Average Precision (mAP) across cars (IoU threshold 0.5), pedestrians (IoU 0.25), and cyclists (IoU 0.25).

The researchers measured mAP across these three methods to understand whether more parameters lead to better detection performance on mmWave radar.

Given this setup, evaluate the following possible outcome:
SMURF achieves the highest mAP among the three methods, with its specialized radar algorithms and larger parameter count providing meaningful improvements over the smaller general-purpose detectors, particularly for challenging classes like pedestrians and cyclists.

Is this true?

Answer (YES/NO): NO